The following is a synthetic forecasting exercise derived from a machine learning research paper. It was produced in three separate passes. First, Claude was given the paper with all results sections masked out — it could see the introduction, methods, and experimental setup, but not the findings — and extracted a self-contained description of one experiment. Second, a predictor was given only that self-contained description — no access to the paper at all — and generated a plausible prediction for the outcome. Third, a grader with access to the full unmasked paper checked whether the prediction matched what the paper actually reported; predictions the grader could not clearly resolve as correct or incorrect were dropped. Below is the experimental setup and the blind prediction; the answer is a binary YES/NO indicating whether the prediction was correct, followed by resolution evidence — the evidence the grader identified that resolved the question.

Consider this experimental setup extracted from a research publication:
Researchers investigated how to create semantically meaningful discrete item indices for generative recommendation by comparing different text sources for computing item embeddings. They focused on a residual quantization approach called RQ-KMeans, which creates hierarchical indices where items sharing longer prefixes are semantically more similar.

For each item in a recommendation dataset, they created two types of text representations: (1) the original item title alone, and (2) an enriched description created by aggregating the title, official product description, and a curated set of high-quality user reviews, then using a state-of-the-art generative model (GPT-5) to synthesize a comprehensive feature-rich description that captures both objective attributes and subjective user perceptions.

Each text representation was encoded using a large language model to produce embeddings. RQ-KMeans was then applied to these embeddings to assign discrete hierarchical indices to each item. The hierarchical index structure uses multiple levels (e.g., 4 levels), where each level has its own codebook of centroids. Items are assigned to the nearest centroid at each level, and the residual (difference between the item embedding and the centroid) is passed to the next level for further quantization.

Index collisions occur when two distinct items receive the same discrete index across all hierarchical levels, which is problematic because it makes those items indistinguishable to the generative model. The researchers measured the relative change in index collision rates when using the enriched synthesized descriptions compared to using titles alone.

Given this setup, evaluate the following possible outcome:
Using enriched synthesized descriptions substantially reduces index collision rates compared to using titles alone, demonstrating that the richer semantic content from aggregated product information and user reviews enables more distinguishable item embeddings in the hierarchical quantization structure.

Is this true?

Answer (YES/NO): YES